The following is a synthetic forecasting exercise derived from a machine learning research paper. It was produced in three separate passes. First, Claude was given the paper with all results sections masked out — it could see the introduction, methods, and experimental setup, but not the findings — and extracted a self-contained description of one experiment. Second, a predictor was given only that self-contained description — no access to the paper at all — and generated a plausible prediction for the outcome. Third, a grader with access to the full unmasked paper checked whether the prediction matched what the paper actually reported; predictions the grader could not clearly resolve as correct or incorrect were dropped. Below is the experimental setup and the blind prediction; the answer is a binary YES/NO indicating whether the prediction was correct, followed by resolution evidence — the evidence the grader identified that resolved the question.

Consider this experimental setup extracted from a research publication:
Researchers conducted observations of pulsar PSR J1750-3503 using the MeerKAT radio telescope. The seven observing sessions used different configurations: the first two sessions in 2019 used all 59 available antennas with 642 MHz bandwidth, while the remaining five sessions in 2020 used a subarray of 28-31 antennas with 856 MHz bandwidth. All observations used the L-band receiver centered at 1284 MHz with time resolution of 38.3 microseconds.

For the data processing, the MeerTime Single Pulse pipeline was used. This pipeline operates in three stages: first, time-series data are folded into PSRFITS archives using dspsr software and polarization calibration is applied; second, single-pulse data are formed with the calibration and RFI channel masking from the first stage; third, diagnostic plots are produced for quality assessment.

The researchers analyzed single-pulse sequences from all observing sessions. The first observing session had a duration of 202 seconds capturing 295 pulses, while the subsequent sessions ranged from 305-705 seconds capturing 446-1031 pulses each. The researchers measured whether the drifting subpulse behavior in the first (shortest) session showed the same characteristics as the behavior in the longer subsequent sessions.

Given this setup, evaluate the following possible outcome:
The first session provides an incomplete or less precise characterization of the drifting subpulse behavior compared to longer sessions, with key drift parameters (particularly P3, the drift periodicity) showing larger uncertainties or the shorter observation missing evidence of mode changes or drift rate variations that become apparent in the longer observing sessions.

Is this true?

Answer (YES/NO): YES